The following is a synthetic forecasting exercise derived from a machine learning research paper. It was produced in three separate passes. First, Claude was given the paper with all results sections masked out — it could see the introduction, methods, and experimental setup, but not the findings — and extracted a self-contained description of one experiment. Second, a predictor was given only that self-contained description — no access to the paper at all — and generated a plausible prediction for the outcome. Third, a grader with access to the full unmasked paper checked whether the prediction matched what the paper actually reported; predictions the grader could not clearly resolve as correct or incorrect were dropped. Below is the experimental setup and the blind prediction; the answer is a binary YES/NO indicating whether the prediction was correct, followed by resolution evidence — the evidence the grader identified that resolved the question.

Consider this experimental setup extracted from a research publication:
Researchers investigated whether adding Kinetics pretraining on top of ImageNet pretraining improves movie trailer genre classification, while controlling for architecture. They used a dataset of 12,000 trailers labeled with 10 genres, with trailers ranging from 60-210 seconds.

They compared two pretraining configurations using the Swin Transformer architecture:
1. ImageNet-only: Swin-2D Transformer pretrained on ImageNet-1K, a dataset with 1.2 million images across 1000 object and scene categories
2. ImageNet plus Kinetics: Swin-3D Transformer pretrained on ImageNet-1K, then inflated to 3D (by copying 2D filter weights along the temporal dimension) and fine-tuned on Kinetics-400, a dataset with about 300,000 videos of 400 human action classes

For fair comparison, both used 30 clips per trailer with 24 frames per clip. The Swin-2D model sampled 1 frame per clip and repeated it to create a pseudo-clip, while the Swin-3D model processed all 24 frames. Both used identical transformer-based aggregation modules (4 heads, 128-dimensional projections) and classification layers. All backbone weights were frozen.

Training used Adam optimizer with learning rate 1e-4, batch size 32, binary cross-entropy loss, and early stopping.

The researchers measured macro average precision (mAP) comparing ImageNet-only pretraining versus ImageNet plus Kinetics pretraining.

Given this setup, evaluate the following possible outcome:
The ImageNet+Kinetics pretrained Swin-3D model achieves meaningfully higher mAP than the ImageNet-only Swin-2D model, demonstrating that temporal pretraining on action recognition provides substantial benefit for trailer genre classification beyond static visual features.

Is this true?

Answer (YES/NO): YES